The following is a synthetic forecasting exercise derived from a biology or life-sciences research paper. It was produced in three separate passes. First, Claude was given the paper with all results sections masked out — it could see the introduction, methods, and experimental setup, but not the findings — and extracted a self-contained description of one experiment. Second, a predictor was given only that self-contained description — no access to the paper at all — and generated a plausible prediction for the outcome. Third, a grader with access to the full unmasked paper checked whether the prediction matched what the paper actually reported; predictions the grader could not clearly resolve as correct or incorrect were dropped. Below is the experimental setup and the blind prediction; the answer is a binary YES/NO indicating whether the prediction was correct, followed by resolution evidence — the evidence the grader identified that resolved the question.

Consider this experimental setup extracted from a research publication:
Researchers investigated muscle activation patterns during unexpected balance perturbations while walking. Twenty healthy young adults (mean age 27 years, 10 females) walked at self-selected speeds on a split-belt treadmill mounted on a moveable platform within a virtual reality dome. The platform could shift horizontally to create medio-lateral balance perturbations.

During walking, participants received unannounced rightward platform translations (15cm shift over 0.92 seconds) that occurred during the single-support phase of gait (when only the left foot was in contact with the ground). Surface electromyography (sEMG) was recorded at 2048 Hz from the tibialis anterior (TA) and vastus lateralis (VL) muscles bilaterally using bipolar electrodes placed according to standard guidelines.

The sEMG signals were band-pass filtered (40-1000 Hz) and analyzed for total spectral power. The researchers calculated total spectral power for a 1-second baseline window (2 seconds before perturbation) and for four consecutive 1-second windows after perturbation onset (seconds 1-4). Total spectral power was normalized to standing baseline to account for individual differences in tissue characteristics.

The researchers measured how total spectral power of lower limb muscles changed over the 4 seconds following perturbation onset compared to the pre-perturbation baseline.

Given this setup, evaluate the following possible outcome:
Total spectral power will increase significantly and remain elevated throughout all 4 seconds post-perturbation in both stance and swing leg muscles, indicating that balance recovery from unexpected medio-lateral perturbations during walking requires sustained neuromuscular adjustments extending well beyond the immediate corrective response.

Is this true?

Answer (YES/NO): NO